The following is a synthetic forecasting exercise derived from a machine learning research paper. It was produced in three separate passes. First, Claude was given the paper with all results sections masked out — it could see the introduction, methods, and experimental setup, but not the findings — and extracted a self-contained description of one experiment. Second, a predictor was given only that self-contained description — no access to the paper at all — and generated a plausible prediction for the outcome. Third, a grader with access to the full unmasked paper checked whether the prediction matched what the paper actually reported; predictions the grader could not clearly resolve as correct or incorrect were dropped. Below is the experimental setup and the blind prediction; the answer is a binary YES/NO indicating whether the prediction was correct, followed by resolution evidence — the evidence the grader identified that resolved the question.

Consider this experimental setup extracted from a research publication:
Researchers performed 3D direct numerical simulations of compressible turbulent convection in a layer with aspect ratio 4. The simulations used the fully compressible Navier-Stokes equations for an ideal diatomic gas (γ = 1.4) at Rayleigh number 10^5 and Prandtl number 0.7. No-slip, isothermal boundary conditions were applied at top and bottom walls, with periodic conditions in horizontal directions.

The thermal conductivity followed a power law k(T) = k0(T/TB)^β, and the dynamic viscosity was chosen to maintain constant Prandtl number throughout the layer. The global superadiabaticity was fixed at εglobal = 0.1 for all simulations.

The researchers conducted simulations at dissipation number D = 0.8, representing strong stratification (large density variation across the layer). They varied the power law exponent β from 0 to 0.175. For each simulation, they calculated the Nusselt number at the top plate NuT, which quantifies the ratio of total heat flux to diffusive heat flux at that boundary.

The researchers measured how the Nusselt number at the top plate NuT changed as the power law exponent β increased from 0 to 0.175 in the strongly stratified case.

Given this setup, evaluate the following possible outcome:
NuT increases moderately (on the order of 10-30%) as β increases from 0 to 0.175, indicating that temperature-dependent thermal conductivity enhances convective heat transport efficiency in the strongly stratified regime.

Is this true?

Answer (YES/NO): NO